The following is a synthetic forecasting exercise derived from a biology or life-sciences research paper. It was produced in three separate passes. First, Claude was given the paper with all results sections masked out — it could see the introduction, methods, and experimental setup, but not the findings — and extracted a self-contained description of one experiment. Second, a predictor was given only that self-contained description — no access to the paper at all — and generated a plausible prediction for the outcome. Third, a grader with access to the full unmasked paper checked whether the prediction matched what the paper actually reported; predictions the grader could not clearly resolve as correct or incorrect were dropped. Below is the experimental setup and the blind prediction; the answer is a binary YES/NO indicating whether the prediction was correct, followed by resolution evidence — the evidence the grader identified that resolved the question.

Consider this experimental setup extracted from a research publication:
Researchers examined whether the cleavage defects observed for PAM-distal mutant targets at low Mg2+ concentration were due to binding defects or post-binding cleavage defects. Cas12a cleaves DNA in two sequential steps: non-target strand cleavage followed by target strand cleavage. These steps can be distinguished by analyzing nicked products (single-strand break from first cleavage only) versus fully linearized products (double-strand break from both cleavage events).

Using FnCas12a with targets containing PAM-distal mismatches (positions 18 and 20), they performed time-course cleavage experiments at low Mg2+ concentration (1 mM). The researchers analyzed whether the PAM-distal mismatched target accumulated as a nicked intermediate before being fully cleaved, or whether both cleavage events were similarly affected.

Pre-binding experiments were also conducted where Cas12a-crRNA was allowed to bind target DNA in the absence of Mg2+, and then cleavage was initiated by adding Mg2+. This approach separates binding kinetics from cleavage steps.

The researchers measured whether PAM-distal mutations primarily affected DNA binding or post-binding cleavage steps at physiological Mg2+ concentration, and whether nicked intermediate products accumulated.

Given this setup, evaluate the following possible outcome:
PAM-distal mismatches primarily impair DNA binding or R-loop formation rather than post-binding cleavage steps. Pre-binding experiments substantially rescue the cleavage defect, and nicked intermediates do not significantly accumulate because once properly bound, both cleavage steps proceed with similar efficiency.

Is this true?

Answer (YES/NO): NO